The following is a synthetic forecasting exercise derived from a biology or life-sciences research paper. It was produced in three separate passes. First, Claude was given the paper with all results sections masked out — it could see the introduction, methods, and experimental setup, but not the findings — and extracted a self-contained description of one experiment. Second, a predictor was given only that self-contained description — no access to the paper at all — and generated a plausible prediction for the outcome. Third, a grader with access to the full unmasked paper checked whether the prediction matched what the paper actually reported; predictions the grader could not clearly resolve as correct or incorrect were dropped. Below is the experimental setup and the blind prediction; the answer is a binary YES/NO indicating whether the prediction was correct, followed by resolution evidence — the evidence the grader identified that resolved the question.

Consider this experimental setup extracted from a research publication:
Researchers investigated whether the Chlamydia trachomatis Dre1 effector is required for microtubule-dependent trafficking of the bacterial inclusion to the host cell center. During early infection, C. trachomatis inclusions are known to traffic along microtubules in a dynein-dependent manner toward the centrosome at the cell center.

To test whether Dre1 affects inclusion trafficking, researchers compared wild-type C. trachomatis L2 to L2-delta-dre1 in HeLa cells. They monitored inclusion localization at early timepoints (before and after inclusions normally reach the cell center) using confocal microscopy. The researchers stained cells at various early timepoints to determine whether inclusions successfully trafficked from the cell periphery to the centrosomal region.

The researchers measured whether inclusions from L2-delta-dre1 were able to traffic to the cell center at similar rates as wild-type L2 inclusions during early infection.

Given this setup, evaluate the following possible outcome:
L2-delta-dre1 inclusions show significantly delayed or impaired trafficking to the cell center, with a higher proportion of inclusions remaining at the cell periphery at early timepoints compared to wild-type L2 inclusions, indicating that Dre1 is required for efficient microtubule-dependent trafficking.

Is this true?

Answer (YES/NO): NO